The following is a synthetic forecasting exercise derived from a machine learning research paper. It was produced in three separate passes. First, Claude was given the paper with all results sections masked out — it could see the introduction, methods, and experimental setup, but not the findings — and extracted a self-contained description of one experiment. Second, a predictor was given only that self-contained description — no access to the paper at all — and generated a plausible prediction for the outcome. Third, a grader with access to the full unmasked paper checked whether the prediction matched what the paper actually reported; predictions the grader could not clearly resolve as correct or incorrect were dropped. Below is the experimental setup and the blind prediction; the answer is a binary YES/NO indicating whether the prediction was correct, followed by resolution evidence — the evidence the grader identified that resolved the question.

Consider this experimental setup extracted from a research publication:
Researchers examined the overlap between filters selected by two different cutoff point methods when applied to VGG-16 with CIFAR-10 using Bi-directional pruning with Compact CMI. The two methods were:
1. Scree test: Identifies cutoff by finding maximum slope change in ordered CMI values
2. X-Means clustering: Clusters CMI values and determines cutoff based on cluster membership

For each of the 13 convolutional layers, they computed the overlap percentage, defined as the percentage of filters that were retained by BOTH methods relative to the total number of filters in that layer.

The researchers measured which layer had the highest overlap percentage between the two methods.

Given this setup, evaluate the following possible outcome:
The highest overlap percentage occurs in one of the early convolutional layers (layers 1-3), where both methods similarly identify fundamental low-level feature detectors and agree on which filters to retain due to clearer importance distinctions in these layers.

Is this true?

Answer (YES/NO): NO